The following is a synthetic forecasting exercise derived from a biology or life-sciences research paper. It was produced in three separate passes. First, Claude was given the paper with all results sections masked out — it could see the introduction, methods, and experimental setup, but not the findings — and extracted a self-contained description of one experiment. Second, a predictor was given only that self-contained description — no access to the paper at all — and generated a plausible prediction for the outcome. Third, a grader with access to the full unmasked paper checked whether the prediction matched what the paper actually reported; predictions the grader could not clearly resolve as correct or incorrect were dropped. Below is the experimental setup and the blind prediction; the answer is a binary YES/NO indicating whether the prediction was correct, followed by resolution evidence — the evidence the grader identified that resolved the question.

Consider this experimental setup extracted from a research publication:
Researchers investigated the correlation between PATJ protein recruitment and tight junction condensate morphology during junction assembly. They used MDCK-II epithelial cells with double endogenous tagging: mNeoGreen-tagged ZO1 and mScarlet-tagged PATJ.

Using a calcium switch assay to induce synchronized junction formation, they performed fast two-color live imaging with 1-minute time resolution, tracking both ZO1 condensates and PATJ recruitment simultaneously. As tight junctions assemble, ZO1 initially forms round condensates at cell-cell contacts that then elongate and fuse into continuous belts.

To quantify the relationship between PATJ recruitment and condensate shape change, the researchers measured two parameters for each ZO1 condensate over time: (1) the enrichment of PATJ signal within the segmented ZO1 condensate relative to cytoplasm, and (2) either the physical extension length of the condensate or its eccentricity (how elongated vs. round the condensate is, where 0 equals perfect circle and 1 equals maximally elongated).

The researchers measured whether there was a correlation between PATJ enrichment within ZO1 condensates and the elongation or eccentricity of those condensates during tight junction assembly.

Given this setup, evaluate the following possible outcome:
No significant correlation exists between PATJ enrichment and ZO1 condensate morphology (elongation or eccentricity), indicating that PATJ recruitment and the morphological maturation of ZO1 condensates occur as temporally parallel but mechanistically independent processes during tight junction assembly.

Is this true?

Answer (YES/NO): NO